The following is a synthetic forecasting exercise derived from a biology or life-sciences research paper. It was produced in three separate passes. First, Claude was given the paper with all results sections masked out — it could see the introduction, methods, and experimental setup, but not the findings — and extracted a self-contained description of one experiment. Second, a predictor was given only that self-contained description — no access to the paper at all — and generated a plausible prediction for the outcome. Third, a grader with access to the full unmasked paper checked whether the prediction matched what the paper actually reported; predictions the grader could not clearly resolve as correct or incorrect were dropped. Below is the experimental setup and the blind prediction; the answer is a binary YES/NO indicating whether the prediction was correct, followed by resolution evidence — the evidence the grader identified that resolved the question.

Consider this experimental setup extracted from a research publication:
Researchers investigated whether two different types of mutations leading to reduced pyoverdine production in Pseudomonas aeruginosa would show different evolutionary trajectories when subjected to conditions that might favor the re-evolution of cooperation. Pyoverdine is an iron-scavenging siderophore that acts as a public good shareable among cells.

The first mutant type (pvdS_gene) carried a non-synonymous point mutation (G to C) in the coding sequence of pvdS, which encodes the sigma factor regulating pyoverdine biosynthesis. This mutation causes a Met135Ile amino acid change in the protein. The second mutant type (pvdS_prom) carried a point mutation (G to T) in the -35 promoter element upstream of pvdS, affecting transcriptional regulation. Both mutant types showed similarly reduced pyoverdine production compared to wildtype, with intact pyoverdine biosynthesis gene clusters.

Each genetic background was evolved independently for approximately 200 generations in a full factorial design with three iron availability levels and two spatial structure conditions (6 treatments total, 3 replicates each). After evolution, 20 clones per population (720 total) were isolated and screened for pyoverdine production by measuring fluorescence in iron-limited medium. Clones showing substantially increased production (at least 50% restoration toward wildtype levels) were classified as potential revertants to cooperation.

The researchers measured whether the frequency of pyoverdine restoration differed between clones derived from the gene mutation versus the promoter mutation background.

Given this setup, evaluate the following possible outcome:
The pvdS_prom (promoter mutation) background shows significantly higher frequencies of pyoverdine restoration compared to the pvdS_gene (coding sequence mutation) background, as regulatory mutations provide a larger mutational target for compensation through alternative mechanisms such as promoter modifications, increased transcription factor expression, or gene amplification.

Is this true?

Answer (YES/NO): NO